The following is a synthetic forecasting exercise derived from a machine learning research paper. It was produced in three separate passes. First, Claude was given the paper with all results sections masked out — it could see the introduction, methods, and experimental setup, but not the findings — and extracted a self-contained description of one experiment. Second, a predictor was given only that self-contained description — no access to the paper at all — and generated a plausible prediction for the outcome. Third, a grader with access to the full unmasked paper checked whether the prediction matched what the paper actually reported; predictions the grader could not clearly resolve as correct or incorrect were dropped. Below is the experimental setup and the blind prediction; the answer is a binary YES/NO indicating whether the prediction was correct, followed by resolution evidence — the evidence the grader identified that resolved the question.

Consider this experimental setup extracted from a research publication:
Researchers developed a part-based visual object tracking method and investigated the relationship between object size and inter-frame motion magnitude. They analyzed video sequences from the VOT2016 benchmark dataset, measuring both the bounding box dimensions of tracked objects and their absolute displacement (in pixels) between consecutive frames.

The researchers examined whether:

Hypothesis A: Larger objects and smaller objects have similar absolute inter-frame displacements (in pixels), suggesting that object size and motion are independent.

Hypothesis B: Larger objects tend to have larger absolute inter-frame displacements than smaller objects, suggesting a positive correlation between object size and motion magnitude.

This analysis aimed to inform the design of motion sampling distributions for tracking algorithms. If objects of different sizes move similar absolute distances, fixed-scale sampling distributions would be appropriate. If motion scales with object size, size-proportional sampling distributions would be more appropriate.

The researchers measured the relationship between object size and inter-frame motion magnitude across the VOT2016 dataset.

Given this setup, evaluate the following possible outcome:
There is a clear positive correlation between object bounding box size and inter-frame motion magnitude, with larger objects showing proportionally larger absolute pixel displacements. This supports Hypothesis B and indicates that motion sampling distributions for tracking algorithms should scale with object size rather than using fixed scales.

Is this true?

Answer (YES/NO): YES